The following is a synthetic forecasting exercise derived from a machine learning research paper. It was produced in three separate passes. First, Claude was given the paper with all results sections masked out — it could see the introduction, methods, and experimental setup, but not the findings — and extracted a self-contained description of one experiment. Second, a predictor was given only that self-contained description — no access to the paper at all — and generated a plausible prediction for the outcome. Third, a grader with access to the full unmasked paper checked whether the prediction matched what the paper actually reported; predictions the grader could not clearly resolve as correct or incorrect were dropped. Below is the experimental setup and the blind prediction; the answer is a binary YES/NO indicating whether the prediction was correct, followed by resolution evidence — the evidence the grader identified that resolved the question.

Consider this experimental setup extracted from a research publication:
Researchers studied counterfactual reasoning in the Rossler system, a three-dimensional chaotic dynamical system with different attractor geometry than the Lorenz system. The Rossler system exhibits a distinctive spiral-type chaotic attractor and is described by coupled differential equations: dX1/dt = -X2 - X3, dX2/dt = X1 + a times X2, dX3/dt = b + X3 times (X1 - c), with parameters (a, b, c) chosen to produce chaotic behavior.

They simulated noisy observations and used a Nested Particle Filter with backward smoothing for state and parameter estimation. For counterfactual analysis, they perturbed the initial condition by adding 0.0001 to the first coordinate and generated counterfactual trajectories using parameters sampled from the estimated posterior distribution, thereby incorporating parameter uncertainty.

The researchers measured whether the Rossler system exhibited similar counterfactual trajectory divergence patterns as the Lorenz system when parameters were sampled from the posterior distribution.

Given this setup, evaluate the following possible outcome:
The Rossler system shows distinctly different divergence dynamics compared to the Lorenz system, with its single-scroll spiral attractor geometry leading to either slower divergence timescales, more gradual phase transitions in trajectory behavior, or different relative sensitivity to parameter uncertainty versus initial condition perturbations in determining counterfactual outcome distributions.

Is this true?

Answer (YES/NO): NO